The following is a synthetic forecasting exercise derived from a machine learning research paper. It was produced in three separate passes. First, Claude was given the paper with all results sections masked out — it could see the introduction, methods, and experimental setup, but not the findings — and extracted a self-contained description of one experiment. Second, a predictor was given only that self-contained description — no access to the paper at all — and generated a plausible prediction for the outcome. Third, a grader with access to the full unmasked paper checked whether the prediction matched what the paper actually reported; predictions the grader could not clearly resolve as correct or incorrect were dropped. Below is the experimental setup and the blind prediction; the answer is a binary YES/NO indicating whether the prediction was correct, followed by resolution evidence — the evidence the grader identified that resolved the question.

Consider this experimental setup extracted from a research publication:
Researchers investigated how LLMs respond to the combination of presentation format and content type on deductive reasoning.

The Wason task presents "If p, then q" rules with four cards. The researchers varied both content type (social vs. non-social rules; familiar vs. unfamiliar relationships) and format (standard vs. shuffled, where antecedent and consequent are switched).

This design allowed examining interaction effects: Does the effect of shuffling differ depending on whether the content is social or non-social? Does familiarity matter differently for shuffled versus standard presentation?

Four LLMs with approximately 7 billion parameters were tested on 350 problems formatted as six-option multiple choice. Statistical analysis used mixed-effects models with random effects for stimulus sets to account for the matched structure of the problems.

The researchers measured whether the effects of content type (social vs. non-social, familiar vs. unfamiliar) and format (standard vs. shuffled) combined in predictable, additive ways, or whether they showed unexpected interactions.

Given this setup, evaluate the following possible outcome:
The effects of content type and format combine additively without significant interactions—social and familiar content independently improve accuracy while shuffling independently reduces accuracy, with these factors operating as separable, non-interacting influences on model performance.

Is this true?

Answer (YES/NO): NO